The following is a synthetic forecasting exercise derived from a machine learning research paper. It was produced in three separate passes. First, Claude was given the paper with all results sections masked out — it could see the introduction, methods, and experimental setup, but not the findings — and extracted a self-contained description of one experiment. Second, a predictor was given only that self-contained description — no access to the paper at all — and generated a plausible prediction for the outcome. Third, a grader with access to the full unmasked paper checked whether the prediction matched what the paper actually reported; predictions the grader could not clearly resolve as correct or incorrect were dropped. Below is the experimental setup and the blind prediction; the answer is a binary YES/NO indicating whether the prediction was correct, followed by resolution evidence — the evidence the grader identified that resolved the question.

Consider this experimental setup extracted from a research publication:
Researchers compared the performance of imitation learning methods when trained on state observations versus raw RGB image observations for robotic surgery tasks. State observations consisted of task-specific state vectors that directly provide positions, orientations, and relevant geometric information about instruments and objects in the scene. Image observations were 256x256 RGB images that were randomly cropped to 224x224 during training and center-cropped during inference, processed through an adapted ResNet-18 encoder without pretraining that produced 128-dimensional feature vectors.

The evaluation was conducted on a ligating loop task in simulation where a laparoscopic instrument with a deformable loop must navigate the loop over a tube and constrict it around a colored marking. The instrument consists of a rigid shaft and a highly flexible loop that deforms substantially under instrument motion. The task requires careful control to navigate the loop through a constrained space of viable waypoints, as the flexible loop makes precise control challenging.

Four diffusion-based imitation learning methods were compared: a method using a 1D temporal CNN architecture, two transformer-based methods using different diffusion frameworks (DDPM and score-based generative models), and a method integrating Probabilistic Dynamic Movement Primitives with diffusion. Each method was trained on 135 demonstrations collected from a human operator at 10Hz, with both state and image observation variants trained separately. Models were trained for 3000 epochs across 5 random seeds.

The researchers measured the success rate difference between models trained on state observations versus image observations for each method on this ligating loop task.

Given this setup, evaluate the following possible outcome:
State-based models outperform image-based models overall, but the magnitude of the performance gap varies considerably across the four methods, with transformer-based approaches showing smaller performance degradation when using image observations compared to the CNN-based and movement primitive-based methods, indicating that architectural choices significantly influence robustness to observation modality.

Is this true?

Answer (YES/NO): NO